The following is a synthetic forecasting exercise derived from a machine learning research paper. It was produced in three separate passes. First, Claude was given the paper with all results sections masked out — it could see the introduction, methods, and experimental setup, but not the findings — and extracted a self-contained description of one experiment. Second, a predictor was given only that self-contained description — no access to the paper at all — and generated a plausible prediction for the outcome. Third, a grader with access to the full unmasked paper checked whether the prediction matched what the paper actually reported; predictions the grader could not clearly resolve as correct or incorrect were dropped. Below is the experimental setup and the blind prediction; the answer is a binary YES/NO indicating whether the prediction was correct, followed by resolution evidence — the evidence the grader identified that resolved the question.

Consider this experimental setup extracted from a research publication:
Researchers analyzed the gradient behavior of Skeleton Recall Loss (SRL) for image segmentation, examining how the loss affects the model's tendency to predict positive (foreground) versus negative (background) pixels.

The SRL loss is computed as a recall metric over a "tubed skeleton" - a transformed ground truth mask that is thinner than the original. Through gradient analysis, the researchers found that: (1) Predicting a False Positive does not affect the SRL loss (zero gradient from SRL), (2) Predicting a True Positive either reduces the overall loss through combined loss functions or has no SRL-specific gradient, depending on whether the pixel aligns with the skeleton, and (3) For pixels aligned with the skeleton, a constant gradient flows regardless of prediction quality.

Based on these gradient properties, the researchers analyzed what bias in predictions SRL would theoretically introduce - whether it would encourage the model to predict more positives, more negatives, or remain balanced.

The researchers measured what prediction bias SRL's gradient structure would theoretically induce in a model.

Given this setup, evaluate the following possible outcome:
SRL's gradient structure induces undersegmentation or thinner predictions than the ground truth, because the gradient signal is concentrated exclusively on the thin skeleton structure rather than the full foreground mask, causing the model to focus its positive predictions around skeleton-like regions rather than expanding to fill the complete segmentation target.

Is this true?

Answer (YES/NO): NO